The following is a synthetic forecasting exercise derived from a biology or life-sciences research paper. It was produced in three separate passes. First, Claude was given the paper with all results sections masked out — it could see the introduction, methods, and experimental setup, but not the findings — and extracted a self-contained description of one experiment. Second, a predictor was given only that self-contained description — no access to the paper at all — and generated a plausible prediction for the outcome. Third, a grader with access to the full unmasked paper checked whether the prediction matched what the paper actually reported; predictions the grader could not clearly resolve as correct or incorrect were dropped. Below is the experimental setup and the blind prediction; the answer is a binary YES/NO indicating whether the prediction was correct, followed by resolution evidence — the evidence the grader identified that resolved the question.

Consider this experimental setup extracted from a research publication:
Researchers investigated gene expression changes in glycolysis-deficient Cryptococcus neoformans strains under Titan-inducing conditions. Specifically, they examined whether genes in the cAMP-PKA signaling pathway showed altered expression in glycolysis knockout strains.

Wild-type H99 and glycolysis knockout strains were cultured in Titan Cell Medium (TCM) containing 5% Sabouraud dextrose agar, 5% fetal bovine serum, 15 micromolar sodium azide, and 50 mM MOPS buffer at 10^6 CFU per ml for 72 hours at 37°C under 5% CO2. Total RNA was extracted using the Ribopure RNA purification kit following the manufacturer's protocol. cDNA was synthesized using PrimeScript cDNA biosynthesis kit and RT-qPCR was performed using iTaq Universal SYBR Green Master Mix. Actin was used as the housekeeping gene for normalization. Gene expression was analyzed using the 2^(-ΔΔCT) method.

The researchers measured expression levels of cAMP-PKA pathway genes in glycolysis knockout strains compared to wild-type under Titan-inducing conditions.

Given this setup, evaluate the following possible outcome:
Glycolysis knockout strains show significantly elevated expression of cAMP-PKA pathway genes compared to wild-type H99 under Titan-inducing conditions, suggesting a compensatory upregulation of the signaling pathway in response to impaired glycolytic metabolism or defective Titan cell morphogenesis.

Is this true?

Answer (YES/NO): NO